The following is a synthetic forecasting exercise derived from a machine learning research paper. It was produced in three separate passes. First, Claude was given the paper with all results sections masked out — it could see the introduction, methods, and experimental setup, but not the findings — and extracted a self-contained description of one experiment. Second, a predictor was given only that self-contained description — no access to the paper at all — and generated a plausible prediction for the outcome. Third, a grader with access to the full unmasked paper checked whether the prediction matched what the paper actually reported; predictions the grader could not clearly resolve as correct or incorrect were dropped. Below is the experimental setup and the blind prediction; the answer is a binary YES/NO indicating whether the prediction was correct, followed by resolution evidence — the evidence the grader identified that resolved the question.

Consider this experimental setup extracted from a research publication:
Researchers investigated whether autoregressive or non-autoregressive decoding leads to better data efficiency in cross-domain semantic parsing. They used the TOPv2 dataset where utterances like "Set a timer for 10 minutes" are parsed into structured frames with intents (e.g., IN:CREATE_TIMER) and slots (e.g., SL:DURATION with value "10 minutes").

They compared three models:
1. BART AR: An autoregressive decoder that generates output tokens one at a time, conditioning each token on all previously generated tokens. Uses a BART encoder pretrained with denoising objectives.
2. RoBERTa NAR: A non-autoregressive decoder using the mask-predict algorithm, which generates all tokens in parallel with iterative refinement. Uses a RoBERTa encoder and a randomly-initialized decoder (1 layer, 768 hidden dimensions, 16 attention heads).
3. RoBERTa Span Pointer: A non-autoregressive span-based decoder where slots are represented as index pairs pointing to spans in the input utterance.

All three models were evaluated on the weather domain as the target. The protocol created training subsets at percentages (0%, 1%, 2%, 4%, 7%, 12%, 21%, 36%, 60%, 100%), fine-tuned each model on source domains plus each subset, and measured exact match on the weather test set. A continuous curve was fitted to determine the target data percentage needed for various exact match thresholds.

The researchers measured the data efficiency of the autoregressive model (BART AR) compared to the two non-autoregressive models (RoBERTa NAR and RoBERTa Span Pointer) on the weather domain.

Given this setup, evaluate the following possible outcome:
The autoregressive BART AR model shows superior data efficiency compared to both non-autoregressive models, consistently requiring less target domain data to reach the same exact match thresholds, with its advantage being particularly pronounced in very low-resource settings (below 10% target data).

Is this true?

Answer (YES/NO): NO